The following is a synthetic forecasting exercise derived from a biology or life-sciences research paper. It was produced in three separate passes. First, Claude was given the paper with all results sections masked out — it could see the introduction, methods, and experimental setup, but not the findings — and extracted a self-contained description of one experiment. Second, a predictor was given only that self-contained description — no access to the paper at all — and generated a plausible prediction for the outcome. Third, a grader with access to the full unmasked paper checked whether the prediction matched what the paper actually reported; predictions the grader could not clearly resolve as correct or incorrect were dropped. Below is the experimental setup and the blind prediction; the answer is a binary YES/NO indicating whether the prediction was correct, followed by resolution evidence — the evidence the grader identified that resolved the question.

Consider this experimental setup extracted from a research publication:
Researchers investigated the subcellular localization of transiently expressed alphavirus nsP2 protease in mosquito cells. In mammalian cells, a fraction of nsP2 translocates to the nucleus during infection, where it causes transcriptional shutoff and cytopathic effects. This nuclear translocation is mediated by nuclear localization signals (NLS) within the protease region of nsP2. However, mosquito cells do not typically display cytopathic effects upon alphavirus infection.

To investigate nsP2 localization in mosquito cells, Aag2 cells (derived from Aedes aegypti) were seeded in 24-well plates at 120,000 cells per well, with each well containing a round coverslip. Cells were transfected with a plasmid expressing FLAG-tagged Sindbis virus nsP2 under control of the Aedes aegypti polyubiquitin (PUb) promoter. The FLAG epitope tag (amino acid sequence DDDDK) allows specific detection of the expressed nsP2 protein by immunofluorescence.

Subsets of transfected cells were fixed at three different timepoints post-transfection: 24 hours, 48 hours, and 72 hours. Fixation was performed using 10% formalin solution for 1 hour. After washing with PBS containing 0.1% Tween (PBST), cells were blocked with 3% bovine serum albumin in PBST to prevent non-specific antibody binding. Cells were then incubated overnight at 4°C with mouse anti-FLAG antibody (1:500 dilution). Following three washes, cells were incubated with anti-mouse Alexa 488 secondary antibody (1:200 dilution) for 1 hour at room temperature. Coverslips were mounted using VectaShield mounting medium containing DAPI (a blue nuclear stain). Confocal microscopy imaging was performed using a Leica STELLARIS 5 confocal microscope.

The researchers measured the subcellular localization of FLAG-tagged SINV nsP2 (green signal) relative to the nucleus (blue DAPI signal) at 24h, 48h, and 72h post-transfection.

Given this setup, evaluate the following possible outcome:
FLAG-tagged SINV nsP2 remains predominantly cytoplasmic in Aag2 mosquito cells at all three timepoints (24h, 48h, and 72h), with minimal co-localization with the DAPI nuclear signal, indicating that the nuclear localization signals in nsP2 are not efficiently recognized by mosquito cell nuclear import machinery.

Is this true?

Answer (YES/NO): YES